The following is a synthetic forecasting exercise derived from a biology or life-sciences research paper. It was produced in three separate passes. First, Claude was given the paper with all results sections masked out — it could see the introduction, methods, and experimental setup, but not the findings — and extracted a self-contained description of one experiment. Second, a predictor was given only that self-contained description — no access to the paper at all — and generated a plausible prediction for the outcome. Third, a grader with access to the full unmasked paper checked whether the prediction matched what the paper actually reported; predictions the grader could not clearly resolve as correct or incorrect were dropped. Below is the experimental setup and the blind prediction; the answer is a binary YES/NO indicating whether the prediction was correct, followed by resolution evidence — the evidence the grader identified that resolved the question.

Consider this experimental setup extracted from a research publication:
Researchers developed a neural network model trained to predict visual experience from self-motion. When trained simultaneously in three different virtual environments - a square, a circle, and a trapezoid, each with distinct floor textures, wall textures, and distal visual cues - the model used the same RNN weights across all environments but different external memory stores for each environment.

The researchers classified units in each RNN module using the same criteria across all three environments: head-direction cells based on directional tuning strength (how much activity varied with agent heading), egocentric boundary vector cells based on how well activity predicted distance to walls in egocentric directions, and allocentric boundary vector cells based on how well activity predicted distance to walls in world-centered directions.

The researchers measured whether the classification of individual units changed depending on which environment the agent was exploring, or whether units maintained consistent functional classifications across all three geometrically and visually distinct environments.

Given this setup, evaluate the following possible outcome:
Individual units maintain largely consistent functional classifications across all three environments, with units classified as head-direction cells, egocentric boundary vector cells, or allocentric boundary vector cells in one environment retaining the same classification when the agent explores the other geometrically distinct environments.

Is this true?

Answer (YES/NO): YES